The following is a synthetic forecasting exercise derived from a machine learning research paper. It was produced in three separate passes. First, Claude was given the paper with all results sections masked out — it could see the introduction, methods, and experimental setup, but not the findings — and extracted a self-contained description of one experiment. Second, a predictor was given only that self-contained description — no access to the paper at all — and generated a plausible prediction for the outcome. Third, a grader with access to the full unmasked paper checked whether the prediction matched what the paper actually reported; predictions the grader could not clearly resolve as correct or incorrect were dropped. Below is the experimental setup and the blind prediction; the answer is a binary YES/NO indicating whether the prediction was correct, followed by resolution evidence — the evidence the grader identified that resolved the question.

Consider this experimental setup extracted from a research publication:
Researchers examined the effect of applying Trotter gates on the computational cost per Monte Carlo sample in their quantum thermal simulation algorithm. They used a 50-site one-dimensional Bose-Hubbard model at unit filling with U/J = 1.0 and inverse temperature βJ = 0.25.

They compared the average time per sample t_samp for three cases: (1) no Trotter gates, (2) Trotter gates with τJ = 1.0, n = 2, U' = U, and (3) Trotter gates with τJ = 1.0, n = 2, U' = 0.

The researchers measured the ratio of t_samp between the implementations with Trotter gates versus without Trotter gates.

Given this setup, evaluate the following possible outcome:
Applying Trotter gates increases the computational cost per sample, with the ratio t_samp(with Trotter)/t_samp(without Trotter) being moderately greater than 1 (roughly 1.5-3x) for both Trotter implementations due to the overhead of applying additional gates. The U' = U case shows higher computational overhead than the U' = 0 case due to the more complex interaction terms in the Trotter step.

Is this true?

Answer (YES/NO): NO